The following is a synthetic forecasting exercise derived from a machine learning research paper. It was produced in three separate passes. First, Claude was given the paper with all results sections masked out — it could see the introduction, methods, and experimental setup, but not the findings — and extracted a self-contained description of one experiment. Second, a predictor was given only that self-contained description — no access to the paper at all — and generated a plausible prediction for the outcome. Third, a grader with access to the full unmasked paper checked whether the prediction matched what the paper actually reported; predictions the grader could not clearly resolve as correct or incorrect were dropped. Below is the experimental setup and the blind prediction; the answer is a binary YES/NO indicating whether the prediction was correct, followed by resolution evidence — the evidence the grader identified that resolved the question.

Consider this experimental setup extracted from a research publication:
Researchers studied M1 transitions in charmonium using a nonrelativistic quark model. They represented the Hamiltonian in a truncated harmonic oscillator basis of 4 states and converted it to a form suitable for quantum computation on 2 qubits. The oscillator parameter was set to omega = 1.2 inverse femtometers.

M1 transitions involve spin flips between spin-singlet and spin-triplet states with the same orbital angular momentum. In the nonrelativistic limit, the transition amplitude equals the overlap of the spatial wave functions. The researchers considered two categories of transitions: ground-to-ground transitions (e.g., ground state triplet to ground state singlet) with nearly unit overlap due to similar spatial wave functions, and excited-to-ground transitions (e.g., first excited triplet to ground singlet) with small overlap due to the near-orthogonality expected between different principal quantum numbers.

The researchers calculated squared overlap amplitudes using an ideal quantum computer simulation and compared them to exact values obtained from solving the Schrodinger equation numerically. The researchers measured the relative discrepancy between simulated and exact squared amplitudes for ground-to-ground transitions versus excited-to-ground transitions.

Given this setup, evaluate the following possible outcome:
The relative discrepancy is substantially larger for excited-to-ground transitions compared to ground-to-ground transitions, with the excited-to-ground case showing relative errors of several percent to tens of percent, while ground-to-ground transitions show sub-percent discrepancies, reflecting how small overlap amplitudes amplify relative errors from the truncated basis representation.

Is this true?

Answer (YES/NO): NO